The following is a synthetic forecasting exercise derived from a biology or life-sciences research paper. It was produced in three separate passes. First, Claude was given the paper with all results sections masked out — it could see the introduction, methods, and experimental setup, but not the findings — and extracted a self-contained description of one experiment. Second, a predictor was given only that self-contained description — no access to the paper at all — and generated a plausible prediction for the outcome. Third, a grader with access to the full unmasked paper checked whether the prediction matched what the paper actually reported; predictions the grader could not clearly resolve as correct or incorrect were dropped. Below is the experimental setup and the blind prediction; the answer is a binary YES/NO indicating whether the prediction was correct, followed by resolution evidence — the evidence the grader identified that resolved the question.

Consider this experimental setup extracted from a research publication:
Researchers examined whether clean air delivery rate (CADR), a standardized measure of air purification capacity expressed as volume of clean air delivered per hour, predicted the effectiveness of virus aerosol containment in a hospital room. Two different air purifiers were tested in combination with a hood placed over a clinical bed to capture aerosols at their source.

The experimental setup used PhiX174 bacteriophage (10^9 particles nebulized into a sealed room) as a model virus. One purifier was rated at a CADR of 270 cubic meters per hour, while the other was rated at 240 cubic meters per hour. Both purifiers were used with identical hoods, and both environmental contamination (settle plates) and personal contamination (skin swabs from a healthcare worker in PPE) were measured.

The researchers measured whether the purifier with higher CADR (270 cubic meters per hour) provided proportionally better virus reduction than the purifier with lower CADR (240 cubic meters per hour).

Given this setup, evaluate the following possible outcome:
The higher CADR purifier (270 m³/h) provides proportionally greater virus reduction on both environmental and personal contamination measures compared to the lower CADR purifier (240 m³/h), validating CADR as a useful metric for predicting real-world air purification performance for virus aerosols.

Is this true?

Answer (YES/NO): NO